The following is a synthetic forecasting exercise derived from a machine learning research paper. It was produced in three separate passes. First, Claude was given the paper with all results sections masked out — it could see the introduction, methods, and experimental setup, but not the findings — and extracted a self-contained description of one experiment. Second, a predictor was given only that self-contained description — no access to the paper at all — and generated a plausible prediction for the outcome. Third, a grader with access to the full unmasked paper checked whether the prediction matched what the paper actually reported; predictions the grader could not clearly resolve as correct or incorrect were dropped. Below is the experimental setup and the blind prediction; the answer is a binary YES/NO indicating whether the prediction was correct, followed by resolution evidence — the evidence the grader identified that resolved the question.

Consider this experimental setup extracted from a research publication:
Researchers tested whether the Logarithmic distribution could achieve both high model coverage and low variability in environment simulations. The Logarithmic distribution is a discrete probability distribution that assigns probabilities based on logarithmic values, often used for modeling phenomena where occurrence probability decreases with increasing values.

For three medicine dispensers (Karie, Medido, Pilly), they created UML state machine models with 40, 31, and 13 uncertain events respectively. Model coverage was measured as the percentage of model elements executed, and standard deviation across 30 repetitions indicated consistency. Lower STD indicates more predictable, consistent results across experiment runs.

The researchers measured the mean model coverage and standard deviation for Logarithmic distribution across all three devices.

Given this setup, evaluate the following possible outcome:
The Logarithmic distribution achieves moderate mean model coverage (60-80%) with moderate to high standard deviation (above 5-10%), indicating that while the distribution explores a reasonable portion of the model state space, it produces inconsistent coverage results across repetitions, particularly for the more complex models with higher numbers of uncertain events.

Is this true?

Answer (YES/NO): NO